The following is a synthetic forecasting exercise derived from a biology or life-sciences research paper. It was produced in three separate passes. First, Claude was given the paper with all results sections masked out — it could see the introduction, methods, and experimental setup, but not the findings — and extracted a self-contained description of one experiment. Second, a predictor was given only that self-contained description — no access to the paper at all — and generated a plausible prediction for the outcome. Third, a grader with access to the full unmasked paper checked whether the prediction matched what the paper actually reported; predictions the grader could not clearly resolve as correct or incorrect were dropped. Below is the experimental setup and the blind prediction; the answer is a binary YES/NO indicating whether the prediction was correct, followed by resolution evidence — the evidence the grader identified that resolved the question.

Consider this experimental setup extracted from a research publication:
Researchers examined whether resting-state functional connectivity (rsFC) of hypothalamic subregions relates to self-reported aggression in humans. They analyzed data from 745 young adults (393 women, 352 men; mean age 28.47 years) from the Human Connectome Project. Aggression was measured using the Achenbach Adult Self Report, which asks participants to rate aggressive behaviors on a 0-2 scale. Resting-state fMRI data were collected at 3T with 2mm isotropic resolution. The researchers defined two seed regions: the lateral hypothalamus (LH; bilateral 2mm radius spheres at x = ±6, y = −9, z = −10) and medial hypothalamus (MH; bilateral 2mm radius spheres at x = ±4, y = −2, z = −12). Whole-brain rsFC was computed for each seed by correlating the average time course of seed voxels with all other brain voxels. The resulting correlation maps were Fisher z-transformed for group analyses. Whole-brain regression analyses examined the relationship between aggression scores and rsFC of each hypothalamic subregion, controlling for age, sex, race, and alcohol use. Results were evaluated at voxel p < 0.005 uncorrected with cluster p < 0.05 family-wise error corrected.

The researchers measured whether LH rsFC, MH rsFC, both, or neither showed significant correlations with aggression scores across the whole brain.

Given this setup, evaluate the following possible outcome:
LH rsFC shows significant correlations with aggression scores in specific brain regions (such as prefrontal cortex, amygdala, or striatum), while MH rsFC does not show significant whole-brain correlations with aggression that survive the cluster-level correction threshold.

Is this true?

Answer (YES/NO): NO